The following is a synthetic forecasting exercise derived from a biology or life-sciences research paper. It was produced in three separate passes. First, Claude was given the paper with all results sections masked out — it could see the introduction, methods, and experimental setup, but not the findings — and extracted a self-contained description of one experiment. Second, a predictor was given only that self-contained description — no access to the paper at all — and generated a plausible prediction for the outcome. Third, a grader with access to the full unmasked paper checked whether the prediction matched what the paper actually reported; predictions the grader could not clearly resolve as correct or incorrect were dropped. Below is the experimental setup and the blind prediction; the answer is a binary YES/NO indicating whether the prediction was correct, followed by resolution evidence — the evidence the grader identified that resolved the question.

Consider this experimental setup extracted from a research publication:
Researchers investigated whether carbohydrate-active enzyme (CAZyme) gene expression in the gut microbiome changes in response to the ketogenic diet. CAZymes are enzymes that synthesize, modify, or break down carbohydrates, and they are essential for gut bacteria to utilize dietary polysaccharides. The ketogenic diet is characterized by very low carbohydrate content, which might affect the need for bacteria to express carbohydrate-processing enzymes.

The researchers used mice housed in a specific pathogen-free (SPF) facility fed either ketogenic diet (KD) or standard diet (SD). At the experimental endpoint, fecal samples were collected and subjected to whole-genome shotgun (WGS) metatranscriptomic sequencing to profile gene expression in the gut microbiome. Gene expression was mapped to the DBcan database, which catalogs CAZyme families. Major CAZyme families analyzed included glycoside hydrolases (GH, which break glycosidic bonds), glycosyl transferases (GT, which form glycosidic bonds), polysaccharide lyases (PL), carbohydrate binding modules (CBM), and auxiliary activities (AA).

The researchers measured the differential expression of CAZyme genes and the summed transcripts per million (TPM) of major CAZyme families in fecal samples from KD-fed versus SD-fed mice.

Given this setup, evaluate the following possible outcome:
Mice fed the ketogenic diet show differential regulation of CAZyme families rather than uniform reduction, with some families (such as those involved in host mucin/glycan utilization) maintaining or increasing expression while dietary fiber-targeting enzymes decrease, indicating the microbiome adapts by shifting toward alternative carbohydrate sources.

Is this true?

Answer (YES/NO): YES